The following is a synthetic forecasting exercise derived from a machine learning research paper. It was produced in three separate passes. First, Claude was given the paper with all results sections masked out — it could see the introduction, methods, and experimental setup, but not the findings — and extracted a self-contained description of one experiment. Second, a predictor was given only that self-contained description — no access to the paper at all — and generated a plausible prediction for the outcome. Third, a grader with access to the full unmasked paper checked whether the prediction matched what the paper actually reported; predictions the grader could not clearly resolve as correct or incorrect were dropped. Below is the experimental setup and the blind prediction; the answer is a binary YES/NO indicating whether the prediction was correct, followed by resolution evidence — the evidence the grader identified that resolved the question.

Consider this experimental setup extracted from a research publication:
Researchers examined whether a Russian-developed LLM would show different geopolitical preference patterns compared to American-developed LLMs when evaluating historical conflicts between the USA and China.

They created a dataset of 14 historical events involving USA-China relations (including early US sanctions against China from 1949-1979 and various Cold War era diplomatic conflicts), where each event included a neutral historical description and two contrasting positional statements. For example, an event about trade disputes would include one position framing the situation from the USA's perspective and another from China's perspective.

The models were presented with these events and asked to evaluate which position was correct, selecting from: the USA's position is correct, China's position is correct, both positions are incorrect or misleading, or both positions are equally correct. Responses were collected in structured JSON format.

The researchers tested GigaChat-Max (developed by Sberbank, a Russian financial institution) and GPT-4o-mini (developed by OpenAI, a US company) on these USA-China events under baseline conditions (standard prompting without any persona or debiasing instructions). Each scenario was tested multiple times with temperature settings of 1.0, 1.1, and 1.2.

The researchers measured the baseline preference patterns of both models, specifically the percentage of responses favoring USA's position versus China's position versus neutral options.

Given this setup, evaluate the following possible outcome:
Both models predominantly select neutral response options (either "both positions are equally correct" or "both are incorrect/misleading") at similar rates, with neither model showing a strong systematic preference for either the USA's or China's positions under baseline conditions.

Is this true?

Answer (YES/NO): NO